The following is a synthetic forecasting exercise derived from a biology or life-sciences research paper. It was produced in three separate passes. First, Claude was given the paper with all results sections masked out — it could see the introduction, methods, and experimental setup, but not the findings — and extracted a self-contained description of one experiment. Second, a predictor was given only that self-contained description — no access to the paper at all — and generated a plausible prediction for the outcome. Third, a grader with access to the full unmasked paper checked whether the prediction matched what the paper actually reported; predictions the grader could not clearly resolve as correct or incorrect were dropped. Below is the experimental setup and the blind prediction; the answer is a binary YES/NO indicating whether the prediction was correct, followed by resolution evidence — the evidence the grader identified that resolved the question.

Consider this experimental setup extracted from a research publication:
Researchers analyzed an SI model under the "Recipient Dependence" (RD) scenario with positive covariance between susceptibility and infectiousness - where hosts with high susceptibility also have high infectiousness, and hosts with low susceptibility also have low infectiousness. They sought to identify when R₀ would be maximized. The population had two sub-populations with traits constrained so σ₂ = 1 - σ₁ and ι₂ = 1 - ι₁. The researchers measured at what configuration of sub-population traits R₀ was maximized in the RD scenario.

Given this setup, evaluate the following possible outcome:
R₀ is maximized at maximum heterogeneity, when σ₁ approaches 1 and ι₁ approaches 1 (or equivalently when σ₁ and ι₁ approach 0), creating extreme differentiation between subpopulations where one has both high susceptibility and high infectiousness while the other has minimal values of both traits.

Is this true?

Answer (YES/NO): YES